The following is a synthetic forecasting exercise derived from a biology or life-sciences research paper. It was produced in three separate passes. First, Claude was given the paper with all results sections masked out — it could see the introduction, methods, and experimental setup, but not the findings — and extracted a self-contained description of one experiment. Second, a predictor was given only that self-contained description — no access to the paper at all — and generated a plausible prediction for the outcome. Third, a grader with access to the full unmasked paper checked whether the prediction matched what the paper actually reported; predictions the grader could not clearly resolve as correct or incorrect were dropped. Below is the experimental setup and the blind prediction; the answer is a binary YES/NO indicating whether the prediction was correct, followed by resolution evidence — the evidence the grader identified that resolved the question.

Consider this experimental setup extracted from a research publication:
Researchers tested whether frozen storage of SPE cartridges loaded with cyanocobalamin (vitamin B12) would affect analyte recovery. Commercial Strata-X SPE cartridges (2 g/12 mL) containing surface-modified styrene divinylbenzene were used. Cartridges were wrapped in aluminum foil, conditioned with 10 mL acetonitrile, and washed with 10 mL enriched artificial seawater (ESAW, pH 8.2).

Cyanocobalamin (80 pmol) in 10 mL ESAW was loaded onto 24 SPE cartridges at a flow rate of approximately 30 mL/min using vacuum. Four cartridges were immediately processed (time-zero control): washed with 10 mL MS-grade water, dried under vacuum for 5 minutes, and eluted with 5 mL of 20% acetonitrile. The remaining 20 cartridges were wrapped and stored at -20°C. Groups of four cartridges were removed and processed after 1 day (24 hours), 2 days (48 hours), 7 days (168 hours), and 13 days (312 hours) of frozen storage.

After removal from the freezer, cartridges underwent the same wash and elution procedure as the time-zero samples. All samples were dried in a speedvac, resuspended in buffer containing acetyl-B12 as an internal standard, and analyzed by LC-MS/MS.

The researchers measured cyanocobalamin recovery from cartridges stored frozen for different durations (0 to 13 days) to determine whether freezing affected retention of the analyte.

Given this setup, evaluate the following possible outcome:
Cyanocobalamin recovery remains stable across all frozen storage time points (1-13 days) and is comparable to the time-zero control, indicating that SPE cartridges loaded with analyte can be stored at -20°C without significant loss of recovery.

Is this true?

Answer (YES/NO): YES